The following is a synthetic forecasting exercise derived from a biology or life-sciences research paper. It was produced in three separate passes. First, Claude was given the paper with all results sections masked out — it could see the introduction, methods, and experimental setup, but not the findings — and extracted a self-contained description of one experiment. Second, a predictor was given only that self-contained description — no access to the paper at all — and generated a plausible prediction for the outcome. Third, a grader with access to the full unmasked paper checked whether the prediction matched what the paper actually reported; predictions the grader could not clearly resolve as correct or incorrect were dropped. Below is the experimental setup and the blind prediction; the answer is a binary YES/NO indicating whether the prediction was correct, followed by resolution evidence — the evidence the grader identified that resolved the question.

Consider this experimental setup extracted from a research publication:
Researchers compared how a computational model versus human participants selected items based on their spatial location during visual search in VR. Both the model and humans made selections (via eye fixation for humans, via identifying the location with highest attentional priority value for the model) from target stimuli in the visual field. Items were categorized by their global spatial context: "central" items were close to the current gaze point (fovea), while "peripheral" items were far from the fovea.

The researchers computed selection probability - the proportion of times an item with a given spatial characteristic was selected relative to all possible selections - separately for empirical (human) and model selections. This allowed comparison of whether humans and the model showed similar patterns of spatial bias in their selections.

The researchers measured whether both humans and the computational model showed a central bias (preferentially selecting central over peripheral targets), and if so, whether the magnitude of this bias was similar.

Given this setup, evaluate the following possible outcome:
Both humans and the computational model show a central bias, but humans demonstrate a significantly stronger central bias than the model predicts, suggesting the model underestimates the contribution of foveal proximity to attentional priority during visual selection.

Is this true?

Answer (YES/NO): NO